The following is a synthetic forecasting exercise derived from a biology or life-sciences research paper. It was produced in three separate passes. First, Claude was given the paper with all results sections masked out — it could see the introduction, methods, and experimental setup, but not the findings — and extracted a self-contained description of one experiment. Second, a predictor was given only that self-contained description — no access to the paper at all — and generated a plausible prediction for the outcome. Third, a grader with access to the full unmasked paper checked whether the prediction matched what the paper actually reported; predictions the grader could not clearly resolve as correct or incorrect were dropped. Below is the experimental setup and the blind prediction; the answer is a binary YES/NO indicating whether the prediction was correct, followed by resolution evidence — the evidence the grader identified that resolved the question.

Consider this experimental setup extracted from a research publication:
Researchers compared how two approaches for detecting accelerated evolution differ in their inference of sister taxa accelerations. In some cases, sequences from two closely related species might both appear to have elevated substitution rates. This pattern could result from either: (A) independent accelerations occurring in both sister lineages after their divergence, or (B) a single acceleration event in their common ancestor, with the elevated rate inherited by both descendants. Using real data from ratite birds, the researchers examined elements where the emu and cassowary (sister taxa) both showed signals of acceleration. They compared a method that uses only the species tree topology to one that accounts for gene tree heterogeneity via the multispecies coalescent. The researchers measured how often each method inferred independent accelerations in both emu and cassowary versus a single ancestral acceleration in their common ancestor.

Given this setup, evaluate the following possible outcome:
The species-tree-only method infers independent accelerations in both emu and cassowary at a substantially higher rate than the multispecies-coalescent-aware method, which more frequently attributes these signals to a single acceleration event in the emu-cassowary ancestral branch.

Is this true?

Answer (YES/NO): YES